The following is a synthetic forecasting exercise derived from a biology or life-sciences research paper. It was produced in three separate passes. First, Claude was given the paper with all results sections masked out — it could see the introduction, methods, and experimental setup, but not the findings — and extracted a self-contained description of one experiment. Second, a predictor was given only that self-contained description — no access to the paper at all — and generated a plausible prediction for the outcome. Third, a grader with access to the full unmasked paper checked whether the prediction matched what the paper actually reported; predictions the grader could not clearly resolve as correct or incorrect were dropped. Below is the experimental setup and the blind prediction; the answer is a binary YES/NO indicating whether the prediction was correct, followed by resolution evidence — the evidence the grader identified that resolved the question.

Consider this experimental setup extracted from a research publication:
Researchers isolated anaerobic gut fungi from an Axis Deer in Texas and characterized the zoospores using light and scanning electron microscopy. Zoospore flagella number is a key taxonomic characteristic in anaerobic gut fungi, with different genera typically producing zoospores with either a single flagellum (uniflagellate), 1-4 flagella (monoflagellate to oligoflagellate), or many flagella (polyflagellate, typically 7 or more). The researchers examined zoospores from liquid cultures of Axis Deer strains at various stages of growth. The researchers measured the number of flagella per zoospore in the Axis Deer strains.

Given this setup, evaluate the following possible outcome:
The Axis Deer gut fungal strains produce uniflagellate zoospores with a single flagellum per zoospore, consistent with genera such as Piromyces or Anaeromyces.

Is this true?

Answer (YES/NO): NO